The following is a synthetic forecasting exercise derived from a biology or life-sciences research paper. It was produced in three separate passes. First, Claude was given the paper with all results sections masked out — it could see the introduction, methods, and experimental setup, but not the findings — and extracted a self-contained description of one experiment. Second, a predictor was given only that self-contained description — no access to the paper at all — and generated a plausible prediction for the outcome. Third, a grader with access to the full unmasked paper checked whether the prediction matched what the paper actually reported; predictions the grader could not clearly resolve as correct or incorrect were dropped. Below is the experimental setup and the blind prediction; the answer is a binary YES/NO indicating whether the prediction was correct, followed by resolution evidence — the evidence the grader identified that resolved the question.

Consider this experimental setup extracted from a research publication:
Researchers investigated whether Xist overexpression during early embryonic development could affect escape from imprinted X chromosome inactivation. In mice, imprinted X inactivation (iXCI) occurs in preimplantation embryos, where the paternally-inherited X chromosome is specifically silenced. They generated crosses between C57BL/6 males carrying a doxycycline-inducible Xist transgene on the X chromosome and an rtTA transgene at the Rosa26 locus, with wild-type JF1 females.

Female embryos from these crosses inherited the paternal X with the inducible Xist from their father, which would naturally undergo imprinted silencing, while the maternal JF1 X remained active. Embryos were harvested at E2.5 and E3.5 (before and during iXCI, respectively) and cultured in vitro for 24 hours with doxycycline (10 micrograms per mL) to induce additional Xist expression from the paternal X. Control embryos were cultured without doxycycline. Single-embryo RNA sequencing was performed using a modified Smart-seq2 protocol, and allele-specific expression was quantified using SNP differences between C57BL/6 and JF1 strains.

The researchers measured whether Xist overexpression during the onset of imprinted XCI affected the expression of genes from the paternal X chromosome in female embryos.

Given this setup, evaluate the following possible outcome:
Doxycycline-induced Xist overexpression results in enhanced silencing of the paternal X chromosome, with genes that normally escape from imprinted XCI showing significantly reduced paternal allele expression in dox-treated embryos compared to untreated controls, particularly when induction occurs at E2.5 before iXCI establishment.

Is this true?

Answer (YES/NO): NO